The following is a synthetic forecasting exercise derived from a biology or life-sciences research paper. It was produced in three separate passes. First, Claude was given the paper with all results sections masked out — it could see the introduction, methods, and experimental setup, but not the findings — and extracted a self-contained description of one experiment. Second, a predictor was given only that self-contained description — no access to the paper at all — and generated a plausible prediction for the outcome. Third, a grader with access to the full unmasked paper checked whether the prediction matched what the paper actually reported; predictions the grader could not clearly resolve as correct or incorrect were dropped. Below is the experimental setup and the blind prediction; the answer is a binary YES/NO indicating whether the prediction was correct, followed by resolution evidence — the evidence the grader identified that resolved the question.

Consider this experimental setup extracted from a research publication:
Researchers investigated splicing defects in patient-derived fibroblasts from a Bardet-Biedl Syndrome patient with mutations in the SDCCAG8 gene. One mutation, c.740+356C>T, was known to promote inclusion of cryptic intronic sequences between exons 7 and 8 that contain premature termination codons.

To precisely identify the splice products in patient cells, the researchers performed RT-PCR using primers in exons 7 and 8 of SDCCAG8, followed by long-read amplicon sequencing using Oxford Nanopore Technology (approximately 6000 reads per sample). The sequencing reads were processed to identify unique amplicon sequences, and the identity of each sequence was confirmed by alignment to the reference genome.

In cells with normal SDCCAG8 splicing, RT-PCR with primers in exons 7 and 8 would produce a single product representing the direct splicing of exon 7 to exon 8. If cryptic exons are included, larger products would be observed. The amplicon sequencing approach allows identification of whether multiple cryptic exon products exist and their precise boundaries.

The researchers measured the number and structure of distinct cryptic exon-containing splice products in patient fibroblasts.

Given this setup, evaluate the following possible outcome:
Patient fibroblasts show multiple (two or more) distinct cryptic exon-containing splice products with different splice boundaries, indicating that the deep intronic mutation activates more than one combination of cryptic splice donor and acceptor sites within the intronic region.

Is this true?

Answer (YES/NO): YES